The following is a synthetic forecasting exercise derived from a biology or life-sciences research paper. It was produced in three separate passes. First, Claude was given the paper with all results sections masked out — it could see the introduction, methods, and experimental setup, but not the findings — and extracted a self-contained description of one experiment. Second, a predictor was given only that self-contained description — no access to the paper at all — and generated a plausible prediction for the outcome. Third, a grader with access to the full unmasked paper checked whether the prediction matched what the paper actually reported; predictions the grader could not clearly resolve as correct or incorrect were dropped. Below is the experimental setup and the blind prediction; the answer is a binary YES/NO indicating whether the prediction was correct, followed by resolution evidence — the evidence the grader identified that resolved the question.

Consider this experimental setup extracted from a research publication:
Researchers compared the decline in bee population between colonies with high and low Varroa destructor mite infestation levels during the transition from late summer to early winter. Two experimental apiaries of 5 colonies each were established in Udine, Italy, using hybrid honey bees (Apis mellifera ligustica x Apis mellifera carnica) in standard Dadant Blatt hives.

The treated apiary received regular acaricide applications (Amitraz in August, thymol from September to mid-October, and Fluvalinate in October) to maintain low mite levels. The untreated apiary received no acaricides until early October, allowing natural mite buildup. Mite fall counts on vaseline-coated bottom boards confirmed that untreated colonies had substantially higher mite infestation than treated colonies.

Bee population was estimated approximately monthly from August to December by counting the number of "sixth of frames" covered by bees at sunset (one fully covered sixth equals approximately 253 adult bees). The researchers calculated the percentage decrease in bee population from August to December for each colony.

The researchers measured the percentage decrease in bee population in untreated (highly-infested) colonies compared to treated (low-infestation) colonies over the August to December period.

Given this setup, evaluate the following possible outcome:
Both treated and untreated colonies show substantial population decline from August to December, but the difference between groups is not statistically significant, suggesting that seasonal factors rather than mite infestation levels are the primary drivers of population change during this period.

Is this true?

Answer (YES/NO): NO